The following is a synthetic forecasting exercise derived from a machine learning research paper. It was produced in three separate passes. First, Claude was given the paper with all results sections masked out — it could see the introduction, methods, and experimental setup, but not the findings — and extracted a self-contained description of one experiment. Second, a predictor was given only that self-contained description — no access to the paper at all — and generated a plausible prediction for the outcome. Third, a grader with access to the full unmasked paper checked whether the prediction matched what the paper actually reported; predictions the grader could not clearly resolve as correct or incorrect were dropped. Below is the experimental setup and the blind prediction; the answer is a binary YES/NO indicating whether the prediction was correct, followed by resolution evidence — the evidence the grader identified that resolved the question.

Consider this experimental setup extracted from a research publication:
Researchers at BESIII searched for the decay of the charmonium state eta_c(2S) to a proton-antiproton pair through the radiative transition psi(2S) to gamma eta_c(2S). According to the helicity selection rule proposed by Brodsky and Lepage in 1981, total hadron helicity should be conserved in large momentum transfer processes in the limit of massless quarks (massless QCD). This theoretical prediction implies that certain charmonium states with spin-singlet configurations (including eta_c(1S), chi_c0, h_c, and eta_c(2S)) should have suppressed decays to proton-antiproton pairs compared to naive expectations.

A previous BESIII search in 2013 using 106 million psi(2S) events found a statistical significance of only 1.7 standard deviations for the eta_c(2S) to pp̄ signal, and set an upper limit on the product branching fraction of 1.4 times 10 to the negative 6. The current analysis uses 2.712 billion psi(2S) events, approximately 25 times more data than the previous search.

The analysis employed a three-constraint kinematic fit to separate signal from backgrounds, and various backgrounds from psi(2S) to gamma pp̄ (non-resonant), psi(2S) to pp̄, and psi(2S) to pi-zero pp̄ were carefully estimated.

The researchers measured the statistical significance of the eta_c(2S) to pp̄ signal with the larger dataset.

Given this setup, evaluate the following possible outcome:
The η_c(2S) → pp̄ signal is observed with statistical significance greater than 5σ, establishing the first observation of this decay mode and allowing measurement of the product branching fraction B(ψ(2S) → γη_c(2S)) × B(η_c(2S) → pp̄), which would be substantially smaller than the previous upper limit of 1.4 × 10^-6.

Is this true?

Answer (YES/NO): NO